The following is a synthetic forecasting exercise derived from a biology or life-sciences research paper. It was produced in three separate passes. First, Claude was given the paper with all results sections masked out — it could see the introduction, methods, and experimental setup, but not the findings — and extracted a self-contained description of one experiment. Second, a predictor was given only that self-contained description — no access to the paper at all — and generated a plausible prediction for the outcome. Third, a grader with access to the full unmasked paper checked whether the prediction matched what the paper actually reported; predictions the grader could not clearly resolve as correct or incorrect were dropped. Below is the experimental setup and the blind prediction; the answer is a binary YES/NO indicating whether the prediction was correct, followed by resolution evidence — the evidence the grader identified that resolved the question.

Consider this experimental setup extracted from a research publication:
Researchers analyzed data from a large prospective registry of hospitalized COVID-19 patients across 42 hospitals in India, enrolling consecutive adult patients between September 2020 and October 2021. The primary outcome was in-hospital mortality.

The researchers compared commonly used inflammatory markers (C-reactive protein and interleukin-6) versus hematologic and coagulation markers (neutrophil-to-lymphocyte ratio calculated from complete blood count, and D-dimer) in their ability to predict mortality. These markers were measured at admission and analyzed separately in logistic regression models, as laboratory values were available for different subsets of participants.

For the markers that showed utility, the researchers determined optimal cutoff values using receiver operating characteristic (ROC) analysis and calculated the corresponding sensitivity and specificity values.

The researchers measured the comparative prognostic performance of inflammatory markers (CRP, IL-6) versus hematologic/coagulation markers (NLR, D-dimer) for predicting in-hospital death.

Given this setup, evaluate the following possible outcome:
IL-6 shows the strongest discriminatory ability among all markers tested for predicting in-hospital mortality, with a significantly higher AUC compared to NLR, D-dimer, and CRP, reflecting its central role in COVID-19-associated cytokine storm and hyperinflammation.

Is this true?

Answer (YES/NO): NO